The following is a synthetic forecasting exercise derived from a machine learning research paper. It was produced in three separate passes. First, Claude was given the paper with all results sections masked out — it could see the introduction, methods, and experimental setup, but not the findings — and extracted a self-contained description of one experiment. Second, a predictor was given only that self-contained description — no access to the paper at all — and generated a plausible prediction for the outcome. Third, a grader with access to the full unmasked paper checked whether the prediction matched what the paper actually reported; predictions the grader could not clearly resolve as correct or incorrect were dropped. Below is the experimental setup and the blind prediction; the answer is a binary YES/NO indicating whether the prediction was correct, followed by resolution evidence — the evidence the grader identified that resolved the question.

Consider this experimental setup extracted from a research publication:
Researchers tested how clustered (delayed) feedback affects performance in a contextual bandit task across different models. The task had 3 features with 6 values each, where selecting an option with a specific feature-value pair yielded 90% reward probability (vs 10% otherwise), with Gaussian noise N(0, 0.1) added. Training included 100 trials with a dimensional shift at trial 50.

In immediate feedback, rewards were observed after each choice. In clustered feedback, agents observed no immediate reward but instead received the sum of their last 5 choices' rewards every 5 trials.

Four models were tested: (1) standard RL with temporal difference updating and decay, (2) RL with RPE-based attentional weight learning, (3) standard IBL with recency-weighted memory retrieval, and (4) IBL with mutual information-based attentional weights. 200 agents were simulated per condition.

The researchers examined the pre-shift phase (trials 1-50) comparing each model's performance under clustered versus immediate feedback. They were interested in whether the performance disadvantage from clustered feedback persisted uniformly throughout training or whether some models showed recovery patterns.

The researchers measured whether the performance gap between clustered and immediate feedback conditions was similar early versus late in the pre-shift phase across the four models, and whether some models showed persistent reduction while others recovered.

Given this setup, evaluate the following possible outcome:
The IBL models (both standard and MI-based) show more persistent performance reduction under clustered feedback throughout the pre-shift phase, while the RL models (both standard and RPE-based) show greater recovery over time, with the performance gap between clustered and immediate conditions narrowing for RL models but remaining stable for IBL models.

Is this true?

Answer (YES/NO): NO